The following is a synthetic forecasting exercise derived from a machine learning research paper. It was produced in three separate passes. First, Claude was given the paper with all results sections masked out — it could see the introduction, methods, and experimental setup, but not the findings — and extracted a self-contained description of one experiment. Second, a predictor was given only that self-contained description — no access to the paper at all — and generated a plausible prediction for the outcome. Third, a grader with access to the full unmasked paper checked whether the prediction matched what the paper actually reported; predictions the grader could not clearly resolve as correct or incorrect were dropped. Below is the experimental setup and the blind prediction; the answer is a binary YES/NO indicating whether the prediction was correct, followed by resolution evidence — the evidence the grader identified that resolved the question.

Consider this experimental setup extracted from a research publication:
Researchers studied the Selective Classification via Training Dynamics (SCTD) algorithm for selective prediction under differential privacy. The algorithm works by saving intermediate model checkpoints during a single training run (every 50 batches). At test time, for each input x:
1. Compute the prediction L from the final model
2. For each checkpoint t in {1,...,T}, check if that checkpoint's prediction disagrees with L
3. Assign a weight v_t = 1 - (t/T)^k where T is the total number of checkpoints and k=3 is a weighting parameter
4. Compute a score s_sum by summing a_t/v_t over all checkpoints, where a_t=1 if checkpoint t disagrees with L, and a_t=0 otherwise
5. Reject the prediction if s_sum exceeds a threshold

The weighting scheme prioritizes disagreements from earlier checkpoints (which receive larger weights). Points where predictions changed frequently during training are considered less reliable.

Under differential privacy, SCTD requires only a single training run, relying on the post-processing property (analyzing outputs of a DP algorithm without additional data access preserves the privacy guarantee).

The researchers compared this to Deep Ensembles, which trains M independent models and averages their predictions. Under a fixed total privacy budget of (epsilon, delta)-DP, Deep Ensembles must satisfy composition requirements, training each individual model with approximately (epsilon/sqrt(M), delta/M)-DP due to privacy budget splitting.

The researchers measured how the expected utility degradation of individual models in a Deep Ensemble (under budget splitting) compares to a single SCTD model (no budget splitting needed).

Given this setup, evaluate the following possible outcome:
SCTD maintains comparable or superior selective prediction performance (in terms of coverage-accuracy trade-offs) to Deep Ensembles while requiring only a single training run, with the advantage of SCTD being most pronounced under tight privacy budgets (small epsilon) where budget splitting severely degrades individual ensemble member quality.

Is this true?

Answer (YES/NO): YES